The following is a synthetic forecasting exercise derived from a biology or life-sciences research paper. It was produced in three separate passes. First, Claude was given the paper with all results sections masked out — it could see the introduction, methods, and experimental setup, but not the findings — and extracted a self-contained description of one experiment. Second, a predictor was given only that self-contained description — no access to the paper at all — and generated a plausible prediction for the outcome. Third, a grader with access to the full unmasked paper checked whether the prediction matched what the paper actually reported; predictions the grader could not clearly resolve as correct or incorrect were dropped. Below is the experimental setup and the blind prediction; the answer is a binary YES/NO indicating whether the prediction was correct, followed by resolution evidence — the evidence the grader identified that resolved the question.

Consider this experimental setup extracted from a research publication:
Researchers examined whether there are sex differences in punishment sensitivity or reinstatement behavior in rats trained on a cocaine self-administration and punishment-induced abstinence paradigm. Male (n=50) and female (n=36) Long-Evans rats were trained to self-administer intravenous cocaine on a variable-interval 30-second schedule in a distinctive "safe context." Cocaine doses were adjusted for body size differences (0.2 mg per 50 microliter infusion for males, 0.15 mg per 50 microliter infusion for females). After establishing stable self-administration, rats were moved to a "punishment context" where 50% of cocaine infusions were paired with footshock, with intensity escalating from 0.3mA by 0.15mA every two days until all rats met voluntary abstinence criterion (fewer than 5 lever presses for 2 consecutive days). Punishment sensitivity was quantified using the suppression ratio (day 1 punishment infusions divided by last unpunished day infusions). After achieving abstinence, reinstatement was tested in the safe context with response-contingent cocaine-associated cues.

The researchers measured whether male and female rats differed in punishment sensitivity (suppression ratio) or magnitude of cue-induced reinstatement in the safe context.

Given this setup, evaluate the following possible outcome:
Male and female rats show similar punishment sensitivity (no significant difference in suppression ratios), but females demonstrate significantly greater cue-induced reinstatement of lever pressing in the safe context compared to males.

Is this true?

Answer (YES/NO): NO